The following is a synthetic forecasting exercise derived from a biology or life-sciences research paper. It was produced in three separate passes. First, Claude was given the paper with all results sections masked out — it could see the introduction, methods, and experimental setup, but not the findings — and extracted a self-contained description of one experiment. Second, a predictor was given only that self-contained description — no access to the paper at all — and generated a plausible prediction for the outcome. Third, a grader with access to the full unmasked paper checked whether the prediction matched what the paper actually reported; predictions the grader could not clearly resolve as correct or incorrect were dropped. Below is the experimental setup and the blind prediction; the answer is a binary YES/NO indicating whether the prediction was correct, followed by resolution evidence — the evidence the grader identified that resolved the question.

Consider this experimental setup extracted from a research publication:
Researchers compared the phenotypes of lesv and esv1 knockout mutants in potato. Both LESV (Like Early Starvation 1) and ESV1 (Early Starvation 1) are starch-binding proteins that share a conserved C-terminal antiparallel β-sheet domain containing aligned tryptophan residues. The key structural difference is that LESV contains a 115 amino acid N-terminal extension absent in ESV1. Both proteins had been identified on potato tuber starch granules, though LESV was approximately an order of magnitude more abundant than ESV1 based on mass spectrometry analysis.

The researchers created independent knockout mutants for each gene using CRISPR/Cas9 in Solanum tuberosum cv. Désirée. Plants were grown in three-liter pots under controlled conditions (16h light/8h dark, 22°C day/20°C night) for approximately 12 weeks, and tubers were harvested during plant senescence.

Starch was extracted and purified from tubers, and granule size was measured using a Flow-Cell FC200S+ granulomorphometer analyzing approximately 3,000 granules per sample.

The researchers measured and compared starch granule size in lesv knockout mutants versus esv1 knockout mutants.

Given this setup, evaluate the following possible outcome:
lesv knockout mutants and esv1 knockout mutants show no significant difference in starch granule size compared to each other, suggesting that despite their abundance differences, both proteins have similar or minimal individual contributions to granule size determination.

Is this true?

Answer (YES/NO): NO